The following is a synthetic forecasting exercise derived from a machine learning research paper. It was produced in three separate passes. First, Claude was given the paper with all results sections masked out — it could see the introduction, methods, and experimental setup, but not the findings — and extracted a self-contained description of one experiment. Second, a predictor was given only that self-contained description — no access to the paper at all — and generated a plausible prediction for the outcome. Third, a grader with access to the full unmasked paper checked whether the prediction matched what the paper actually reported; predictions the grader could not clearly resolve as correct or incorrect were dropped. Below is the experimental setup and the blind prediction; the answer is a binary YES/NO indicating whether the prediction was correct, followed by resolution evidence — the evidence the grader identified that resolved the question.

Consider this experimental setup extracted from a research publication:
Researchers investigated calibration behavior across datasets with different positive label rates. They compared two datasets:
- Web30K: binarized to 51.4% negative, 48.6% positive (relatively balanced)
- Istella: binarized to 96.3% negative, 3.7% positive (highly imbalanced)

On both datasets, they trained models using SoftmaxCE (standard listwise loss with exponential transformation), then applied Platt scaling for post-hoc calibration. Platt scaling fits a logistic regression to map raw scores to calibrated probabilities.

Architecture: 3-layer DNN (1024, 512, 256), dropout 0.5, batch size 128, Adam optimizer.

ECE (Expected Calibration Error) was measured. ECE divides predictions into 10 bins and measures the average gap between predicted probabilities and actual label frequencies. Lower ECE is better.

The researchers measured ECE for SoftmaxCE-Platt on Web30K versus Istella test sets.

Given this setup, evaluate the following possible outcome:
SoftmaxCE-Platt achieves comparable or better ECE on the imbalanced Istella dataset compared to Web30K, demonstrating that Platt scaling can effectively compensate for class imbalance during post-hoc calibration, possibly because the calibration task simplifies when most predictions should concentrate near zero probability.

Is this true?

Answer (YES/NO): YES